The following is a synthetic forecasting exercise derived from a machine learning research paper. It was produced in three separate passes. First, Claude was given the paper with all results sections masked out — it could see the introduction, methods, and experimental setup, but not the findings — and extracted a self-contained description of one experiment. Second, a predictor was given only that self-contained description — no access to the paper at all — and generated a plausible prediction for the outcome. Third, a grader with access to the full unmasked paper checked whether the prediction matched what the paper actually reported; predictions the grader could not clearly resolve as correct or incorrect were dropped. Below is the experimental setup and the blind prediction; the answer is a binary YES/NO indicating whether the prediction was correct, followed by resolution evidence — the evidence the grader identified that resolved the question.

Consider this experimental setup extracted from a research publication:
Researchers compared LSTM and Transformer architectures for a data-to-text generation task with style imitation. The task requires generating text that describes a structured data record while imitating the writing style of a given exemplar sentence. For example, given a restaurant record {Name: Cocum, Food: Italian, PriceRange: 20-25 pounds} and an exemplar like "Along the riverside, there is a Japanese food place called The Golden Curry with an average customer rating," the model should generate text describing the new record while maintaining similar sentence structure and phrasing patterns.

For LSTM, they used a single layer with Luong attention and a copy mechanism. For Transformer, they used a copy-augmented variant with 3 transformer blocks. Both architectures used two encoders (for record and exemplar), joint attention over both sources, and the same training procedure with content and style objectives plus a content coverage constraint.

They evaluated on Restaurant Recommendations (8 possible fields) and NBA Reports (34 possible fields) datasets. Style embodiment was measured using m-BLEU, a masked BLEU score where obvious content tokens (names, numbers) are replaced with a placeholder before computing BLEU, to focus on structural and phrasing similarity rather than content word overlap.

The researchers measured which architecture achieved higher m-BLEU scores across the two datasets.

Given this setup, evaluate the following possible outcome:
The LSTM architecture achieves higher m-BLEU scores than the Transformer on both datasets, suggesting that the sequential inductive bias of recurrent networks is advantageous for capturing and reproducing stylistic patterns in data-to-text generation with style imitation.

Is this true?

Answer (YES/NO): NO